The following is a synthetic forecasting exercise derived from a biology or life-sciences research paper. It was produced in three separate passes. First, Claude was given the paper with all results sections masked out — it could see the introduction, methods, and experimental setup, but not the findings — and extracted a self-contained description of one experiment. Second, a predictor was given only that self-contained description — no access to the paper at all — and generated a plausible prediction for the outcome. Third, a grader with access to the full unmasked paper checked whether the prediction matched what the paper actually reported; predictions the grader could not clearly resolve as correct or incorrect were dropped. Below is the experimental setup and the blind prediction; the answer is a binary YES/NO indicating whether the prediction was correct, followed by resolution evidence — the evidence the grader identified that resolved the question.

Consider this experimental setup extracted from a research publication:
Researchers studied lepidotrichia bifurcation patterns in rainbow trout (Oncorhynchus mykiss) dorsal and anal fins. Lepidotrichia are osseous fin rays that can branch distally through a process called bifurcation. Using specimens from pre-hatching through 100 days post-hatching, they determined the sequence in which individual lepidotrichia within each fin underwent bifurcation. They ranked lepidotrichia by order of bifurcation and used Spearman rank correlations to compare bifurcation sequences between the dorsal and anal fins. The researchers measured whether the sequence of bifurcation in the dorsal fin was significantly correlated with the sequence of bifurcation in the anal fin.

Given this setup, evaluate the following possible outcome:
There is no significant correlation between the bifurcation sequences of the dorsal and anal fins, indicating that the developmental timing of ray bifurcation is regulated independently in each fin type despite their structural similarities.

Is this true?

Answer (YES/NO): YES